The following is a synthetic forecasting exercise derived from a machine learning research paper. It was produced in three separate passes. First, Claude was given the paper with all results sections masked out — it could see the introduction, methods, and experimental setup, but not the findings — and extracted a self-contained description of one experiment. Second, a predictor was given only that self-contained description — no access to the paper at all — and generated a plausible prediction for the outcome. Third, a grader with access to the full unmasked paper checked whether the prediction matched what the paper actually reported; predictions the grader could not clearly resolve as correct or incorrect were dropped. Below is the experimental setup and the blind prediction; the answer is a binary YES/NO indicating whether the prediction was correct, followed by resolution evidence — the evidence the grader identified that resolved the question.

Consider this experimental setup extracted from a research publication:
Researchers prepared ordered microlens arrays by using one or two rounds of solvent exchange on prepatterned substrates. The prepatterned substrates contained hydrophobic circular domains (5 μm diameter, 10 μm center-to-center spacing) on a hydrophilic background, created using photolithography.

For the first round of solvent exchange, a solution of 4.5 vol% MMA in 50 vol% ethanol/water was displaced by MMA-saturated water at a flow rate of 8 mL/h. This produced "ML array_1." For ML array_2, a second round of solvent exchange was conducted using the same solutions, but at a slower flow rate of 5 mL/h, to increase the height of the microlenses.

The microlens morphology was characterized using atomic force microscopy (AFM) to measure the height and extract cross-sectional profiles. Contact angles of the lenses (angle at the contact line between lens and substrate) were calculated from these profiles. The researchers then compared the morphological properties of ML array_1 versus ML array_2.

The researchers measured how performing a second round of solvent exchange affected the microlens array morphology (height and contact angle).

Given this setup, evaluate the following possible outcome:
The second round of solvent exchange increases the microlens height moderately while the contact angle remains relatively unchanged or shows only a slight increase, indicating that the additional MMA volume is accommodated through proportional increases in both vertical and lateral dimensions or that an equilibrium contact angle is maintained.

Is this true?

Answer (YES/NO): NO